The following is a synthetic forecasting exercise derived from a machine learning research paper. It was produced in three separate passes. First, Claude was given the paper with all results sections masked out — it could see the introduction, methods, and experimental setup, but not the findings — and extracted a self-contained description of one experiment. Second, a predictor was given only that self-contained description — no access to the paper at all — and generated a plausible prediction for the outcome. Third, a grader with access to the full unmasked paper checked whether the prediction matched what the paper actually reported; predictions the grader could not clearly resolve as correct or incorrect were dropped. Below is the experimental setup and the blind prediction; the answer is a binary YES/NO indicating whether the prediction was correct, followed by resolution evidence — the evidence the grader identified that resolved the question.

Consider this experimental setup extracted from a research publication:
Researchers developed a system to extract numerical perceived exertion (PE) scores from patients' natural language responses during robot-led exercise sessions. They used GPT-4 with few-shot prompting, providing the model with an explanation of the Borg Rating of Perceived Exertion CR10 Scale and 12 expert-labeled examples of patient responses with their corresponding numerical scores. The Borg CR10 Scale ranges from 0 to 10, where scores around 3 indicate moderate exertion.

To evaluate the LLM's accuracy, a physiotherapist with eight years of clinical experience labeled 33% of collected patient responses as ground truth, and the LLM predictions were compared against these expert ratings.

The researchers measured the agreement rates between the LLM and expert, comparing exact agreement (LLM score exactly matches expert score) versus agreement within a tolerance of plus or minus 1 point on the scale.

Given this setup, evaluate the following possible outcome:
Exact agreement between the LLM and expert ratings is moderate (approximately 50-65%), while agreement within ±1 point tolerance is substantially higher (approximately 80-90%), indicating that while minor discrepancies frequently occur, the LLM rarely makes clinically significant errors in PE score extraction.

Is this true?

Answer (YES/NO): NO